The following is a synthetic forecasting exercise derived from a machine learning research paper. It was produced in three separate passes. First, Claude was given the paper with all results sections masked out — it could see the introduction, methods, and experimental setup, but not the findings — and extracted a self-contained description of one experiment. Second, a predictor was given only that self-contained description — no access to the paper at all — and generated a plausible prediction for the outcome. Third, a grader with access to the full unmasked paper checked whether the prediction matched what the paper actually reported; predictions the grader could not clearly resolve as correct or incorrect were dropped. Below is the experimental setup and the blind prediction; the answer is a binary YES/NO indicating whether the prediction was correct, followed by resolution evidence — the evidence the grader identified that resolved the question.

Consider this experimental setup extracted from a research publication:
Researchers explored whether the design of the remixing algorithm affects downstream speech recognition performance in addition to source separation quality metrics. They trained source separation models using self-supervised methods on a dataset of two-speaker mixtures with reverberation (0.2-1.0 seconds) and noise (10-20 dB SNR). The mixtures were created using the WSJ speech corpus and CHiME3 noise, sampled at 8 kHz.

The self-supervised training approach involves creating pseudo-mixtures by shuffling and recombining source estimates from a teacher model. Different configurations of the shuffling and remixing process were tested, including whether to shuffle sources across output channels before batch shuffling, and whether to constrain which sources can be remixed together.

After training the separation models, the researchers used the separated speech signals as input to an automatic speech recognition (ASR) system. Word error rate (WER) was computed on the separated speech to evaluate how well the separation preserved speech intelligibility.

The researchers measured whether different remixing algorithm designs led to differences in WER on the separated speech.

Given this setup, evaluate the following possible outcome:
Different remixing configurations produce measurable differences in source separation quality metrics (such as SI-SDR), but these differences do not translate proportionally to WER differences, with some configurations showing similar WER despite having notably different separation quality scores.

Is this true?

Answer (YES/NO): YES